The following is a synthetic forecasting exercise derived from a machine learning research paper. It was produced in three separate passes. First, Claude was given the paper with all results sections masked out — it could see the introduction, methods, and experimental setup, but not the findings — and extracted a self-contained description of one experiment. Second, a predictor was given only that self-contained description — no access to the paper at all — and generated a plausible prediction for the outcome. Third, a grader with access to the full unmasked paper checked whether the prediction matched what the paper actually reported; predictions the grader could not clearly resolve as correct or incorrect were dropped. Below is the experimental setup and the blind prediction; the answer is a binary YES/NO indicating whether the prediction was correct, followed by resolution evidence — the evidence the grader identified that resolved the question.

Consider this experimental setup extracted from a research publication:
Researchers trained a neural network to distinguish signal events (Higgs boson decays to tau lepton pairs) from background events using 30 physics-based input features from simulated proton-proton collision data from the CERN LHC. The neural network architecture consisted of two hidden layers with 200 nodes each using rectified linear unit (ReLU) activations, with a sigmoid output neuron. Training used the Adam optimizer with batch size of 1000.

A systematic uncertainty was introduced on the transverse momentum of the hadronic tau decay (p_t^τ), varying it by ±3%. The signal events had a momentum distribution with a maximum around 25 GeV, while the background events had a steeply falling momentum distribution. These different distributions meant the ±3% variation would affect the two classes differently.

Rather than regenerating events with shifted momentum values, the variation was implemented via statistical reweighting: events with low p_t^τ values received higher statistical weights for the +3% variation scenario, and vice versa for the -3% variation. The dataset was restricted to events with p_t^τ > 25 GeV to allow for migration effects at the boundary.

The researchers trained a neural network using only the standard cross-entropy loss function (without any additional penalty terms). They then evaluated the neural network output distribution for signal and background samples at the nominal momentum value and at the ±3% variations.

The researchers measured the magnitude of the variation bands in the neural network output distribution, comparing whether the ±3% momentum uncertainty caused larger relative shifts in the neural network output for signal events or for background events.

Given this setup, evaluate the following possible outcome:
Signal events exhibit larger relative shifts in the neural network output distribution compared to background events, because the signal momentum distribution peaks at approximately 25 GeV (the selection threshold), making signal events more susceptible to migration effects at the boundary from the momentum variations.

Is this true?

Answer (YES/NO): NO